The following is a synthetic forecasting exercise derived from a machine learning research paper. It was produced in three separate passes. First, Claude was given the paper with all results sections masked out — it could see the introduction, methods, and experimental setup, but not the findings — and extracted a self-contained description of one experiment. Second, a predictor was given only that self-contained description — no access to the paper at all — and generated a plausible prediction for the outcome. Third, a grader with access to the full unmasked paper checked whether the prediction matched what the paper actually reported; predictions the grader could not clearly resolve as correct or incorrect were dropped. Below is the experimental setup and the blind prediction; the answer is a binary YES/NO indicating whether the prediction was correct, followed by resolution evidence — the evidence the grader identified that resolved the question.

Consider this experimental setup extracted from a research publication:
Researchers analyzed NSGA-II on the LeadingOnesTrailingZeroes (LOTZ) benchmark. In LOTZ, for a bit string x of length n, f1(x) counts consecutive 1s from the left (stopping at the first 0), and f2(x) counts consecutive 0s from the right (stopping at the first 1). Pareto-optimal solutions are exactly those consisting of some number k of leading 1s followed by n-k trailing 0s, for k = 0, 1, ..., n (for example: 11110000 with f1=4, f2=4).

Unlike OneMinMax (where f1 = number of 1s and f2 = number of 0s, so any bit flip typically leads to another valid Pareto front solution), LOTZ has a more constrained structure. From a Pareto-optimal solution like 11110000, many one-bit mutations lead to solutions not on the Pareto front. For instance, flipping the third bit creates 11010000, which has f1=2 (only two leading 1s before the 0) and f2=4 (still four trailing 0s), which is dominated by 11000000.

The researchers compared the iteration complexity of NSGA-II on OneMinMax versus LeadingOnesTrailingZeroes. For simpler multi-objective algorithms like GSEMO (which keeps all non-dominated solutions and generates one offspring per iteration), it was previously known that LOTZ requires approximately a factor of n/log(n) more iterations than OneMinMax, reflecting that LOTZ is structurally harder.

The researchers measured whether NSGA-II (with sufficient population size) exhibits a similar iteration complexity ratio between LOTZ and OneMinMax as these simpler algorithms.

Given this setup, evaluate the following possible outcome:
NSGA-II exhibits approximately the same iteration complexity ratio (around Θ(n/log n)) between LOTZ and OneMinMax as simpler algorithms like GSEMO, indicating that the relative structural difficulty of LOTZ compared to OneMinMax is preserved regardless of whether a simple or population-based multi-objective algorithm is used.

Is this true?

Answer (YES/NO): YES